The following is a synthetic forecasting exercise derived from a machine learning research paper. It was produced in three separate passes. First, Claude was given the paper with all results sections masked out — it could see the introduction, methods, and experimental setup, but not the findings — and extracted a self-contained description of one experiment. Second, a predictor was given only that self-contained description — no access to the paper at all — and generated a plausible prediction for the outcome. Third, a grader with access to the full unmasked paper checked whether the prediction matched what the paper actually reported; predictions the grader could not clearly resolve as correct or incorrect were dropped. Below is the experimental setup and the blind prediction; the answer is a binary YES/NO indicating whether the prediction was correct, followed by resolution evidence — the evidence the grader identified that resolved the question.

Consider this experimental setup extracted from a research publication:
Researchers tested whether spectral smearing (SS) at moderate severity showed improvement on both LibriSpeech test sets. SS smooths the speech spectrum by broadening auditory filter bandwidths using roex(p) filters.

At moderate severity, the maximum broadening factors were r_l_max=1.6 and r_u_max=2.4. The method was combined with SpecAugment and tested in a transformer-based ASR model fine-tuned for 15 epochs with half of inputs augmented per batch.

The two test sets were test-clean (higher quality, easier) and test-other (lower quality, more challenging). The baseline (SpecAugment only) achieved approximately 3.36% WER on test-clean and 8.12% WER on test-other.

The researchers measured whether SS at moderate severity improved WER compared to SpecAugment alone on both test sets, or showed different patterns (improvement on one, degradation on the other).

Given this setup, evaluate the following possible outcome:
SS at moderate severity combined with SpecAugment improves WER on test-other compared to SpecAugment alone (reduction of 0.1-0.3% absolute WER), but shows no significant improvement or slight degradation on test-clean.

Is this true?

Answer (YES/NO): NO